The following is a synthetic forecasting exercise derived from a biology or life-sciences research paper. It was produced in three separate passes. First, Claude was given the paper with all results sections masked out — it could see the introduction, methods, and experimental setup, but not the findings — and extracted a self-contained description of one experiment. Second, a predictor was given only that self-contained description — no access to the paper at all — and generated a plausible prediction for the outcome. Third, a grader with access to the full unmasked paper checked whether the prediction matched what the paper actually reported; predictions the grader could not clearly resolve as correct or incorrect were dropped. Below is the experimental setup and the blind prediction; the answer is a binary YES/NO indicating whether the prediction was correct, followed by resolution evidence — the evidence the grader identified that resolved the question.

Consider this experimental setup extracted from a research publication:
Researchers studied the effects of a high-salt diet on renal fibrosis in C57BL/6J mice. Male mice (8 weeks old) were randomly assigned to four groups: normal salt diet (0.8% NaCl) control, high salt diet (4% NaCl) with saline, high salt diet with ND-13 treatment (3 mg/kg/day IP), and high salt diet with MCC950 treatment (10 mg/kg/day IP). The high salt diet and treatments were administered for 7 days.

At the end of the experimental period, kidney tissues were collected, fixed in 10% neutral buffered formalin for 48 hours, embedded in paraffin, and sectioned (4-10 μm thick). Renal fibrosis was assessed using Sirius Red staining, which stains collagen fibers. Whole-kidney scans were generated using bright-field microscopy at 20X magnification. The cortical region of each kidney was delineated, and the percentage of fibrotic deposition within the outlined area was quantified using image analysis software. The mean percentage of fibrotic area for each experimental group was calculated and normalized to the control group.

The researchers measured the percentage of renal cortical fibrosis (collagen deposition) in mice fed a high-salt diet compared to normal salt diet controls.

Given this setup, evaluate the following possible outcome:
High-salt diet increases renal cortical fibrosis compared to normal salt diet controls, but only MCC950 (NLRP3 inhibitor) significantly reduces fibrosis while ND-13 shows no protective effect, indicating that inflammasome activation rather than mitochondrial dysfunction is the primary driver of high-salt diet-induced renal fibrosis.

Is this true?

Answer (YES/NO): NO